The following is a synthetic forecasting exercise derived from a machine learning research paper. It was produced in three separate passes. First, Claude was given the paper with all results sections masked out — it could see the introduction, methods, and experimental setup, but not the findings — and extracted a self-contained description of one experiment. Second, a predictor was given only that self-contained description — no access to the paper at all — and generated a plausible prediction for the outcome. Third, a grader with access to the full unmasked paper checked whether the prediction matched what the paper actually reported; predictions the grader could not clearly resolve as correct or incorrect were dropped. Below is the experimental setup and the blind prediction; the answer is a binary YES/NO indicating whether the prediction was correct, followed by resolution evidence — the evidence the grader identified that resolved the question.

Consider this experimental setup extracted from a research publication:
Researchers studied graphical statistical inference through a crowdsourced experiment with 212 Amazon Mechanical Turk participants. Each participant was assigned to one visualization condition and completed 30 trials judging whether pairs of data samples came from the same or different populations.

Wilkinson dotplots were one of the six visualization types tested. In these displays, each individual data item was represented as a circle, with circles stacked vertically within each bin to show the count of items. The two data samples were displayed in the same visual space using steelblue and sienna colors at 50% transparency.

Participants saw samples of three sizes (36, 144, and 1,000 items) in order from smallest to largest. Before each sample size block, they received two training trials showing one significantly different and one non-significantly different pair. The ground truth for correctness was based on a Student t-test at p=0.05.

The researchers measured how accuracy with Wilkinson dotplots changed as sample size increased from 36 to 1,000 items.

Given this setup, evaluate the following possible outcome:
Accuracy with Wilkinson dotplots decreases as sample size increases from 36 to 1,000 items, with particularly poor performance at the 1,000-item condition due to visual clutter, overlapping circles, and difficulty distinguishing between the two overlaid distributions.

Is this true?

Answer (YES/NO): YES